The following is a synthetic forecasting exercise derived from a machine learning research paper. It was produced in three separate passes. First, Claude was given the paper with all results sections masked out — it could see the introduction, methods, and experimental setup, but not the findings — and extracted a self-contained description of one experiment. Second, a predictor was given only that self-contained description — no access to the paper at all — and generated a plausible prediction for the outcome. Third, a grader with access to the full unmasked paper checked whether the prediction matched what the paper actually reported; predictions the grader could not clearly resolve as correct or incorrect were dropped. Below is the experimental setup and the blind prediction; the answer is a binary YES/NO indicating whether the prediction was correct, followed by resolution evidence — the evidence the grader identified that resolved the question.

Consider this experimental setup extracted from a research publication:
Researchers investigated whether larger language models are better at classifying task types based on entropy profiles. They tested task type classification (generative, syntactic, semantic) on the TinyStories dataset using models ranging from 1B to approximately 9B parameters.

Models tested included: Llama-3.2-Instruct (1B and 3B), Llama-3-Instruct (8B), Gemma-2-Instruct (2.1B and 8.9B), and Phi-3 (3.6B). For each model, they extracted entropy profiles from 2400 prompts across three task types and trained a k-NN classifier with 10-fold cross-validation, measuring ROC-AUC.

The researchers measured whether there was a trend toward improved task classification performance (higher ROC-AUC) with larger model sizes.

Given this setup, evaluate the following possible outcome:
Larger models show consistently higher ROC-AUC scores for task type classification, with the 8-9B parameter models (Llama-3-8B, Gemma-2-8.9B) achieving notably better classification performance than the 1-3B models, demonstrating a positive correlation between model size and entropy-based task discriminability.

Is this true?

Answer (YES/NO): NO